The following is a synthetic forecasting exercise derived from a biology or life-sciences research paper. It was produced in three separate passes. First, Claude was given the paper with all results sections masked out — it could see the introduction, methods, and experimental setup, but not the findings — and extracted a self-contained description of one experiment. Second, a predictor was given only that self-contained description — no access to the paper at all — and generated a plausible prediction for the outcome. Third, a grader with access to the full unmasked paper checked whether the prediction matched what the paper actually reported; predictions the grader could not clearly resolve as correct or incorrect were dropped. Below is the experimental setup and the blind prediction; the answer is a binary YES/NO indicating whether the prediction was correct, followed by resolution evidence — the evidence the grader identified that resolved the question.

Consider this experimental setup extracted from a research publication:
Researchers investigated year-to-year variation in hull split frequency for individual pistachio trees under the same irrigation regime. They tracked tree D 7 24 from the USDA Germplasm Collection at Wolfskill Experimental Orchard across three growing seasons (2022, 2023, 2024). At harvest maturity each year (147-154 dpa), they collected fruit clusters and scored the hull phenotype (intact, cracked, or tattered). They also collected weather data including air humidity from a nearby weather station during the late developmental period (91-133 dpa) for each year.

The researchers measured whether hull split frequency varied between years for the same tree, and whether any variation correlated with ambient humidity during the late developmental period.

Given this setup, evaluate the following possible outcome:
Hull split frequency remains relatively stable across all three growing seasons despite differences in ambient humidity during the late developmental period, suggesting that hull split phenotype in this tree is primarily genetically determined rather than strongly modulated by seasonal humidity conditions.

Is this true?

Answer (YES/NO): NO